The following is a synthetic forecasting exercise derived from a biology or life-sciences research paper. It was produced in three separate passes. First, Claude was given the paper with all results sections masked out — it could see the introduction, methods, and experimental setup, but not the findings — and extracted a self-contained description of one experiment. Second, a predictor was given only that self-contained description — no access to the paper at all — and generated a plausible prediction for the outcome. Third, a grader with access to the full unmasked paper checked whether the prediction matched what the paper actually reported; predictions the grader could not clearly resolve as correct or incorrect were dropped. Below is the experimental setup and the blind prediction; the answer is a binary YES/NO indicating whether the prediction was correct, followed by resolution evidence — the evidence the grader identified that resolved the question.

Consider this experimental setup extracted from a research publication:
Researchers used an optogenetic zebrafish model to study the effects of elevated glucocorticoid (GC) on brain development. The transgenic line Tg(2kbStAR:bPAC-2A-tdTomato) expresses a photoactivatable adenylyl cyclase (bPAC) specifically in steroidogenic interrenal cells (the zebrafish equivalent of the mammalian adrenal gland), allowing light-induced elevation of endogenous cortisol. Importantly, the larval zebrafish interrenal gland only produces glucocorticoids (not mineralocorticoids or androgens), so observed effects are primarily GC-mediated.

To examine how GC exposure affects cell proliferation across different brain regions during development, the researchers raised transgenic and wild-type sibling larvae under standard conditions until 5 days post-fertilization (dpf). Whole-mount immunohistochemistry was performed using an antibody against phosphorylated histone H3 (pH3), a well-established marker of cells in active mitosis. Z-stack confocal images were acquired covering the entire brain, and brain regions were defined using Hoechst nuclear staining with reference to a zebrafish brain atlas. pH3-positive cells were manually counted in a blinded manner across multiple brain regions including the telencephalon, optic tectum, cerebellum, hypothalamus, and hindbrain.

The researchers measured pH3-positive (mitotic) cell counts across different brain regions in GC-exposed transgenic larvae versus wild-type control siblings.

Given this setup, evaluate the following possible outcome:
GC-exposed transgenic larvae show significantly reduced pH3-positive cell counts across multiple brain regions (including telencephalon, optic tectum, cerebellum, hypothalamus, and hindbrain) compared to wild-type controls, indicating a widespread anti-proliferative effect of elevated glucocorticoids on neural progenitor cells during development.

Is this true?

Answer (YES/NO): NO